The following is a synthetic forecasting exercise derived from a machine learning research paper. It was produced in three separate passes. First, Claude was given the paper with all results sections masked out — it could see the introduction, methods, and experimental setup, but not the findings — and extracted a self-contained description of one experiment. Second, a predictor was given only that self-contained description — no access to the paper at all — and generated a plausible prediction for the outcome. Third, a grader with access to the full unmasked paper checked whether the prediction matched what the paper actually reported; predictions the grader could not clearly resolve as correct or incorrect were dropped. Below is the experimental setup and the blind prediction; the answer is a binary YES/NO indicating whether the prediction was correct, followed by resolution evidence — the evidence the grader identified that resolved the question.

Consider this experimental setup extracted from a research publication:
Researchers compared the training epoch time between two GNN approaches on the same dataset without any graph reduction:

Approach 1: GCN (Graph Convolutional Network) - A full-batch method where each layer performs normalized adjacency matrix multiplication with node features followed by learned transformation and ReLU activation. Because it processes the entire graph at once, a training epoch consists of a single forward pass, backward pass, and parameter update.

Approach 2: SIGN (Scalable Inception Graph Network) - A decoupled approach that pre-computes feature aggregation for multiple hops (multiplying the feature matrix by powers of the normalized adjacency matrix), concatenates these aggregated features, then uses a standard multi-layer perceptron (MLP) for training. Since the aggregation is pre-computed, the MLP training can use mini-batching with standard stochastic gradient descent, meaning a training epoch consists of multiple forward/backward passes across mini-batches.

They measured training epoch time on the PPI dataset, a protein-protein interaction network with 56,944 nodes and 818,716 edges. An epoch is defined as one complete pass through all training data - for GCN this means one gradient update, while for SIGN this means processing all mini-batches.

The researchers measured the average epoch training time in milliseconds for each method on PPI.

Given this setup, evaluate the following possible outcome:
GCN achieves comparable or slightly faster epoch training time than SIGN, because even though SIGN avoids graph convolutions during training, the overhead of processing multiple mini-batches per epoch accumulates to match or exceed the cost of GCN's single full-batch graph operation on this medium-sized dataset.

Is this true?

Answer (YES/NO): NO